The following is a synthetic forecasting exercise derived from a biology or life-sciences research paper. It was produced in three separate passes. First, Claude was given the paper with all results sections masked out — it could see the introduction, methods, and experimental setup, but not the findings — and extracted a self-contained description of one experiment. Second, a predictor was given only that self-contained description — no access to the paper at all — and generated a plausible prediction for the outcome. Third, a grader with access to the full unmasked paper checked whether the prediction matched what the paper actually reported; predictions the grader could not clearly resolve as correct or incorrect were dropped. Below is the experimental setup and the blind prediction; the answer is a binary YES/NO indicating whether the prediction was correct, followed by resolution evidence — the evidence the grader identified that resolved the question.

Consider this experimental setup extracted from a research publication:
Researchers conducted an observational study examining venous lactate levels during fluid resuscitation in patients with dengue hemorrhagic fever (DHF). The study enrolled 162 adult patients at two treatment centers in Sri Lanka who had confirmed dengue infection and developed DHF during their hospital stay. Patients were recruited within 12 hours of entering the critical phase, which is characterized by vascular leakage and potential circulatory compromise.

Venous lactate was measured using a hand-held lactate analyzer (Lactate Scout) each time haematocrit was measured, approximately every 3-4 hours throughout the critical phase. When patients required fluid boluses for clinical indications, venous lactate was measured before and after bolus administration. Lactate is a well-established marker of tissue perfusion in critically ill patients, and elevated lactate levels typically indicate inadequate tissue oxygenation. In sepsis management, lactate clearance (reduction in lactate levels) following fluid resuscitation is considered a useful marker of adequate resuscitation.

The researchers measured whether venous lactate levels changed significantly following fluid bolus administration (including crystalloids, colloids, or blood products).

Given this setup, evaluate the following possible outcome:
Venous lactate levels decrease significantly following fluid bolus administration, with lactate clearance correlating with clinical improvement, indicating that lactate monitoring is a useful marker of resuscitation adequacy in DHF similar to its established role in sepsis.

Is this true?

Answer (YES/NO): NO